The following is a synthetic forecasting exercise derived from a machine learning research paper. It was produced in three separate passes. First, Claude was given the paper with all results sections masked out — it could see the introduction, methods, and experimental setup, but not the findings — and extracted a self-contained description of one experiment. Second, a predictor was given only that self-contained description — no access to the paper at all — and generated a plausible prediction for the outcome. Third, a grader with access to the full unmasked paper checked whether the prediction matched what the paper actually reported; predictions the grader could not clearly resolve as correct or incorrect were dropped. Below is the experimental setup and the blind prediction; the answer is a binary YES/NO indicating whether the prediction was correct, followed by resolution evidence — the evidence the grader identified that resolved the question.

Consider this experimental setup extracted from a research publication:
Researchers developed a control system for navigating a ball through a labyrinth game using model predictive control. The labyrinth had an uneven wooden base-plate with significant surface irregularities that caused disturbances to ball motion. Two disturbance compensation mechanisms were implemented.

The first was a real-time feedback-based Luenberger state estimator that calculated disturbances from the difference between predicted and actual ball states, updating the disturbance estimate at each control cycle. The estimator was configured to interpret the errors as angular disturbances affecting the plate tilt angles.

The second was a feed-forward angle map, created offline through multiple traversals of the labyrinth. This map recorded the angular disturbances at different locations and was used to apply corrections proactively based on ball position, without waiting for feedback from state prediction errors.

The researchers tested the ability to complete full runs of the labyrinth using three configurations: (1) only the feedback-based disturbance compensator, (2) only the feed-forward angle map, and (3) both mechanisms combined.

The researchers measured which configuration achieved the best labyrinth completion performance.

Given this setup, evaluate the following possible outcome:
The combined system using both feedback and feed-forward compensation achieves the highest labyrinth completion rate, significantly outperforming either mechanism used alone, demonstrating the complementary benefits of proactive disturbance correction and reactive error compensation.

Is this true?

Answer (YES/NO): NO